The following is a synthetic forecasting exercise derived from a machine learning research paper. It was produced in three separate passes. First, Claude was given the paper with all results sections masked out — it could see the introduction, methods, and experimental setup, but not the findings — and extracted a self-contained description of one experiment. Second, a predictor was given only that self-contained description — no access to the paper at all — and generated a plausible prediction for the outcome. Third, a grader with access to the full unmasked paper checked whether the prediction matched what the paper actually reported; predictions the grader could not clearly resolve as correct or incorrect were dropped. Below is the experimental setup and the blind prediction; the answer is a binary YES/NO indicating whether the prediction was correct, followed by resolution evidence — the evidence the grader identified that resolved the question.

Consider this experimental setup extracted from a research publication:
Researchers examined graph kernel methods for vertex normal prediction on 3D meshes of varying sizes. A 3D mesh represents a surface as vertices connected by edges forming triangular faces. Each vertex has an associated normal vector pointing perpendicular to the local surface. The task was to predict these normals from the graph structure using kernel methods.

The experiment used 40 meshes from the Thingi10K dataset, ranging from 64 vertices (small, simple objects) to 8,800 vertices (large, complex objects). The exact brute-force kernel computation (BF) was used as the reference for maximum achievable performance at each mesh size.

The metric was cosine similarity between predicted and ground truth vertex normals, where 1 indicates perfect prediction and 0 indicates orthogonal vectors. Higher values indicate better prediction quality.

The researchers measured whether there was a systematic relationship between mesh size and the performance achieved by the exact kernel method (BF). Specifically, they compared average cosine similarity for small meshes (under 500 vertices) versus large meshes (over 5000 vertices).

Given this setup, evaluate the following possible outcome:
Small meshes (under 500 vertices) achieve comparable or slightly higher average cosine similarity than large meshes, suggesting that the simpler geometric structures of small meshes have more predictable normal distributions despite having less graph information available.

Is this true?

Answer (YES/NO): NO